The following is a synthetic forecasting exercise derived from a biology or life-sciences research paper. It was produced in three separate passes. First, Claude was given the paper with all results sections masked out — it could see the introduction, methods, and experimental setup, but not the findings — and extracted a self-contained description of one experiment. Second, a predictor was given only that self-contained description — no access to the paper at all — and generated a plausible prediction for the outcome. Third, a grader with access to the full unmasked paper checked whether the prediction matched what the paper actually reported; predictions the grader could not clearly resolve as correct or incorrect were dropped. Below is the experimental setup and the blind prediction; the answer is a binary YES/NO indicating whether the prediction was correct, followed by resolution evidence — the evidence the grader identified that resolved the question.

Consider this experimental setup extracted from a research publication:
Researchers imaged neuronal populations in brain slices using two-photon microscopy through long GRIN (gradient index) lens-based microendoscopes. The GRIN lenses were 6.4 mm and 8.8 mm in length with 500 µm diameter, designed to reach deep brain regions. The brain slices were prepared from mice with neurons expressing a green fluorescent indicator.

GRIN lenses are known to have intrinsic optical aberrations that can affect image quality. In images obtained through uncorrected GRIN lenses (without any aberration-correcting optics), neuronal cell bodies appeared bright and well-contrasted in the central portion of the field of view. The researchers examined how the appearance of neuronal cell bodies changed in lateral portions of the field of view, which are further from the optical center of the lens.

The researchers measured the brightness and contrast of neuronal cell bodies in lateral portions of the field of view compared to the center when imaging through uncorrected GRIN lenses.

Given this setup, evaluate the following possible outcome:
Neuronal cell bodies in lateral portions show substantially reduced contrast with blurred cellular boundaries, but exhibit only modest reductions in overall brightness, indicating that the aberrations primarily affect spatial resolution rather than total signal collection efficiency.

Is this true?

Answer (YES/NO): NO